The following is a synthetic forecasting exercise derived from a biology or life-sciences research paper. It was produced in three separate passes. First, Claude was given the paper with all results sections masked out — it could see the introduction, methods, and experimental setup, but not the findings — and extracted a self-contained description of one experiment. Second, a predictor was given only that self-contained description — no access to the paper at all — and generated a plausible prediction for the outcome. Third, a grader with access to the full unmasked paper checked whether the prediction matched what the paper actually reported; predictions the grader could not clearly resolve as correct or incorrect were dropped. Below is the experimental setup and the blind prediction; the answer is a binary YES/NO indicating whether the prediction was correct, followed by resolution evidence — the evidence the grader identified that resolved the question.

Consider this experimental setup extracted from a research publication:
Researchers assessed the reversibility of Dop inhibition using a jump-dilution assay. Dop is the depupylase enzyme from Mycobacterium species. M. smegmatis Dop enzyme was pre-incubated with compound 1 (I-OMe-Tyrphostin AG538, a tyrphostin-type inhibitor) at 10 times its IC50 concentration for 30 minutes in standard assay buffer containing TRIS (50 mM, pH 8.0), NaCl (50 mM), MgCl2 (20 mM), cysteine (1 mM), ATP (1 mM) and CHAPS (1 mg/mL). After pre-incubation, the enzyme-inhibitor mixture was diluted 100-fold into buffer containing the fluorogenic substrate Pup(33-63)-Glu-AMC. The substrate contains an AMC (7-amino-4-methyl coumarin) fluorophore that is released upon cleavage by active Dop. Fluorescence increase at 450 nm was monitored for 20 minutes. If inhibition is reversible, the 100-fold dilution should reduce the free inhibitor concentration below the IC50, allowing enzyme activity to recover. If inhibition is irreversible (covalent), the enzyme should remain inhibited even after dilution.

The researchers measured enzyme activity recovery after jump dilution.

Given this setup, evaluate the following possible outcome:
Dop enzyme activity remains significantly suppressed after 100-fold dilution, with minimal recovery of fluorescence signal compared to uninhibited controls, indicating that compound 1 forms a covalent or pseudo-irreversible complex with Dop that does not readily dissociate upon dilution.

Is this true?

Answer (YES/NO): NO